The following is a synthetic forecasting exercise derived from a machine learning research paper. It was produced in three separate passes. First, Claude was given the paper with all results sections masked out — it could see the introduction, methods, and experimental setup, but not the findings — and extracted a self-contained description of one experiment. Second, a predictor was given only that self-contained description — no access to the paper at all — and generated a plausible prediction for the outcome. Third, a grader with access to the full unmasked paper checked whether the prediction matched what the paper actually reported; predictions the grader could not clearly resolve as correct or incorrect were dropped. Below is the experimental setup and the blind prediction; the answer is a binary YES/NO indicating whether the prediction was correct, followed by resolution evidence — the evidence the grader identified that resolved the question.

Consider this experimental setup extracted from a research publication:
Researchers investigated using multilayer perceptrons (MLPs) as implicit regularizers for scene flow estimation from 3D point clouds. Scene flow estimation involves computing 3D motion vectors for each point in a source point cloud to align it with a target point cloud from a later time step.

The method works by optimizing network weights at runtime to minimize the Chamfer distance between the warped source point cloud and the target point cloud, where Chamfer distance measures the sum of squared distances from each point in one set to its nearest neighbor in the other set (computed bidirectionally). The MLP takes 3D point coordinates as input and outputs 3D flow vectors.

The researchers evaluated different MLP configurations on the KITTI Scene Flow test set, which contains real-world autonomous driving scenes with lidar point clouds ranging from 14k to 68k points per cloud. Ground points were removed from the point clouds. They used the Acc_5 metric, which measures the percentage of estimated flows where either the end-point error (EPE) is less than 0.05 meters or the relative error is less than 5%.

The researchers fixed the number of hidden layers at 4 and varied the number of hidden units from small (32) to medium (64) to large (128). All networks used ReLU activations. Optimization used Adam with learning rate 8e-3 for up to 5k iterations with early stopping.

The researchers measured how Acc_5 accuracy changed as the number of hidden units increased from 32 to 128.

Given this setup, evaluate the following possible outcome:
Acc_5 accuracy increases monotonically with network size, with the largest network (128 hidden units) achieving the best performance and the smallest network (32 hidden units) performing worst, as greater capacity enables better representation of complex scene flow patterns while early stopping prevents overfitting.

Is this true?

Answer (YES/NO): YES